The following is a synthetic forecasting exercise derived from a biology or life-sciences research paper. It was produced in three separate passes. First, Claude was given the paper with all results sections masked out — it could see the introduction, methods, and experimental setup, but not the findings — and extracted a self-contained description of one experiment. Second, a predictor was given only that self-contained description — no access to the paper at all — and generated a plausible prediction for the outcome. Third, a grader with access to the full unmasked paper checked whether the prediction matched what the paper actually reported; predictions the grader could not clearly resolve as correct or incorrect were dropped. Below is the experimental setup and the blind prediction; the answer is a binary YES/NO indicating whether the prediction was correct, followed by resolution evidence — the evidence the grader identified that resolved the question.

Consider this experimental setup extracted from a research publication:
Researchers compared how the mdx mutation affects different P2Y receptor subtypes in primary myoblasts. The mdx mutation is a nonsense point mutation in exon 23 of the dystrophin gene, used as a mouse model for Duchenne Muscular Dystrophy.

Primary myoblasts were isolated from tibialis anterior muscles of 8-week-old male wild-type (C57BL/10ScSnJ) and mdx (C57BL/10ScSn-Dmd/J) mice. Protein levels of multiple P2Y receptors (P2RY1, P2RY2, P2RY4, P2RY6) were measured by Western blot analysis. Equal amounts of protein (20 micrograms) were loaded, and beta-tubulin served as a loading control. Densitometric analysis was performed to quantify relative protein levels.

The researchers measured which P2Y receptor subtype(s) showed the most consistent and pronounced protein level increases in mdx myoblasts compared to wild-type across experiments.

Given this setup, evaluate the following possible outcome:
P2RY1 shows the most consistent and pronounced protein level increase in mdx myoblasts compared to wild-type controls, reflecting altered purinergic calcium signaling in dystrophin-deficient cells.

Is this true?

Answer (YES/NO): NO